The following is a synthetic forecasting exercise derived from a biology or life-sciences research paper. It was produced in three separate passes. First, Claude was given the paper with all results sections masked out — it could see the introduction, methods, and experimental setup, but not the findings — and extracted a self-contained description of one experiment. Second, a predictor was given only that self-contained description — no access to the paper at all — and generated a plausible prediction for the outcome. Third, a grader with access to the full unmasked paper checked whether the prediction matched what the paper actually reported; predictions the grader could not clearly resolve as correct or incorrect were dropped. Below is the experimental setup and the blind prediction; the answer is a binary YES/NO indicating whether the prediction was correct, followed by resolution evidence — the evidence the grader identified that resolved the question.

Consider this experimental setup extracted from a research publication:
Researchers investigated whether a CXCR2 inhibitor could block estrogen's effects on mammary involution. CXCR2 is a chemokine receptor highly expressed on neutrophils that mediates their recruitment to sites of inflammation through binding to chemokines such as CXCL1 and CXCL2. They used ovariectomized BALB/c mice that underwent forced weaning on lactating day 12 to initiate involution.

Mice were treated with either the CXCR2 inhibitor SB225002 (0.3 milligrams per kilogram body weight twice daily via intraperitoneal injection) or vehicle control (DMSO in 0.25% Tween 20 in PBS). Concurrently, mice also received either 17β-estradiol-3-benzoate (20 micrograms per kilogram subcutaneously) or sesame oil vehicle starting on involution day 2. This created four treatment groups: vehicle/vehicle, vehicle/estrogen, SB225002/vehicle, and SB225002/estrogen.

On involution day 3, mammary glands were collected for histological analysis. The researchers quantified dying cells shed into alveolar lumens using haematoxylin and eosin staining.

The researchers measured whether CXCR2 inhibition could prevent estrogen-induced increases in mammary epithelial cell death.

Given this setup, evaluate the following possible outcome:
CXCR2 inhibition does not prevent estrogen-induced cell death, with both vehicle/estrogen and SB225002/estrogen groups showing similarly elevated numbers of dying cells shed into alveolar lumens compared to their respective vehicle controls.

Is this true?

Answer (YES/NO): YES